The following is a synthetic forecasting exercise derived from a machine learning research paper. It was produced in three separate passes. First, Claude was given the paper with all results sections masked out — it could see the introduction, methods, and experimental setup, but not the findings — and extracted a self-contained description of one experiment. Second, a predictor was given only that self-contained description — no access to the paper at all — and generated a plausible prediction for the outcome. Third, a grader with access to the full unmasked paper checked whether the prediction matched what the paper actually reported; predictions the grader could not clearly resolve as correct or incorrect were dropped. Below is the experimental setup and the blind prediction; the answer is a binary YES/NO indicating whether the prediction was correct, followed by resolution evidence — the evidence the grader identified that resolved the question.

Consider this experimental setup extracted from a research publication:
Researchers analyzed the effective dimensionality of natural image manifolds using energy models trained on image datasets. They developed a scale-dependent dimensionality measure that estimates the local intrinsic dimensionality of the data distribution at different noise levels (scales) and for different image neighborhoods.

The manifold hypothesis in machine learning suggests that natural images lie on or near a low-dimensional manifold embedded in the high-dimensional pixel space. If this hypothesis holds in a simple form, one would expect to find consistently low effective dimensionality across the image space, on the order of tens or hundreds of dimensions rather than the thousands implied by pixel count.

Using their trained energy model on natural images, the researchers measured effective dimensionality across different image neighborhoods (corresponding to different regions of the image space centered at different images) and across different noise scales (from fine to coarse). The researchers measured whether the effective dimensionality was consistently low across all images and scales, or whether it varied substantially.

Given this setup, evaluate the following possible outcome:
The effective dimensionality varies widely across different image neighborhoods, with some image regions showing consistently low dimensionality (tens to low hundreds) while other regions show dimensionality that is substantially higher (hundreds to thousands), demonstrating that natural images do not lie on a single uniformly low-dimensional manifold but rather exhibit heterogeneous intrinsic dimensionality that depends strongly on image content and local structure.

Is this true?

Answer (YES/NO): YES